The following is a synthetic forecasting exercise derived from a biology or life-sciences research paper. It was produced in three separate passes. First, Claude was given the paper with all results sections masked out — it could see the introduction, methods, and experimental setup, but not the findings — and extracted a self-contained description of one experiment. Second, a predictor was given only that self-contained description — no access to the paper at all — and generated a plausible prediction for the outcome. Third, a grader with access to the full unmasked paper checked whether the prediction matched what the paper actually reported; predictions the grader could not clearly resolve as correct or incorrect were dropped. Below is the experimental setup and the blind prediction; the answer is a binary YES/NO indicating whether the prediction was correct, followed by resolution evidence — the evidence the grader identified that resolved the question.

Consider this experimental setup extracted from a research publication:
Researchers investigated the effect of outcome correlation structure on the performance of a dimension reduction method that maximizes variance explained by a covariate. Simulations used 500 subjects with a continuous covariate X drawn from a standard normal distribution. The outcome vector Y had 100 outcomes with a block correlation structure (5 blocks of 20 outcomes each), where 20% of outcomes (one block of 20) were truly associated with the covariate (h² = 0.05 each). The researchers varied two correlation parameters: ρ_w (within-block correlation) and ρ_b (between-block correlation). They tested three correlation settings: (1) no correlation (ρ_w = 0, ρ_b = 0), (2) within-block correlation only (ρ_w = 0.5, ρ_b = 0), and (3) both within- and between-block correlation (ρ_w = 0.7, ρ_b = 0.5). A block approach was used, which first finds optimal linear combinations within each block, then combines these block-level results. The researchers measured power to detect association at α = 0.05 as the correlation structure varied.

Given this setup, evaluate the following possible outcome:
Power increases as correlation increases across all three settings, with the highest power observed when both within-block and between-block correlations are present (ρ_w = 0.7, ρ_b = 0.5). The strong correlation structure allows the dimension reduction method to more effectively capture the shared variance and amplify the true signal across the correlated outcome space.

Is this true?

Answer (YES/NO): YES